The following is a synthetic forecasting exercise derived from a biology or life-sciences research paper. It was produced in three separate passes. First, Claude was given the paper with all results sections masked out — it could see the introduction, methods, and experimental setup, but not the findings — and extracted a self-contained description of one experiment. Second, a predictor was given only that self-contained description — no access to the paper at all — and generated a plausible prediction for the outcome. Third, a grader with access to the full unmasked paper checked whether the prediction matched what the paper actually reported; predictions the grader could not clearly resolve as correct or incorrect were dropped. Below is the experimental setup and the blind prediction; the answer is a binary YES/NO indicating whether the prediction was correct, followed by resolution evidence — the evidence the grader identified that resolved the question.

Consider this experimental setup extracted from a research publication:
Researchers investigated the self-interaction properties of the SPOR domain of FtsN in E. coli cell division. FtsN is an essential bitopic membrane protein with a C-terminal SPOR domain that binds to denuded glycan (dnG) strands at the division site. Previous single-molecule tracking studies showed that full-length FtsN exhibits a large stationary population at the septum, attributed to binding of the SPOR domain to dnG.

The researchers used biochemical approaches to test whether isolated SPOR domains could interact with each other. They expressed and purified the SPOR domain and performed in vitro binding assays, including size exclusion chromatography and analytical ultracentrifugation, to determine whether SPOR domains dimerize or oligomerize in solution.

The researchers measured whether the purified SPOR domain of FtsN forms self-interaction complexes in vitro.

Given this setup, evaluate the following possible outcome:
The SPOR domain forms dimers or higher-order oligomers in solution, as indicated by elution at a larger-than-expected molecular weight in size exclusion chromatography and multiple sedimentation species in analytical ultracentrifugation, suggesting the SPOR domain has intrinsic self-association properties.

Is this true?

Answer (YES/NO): NO